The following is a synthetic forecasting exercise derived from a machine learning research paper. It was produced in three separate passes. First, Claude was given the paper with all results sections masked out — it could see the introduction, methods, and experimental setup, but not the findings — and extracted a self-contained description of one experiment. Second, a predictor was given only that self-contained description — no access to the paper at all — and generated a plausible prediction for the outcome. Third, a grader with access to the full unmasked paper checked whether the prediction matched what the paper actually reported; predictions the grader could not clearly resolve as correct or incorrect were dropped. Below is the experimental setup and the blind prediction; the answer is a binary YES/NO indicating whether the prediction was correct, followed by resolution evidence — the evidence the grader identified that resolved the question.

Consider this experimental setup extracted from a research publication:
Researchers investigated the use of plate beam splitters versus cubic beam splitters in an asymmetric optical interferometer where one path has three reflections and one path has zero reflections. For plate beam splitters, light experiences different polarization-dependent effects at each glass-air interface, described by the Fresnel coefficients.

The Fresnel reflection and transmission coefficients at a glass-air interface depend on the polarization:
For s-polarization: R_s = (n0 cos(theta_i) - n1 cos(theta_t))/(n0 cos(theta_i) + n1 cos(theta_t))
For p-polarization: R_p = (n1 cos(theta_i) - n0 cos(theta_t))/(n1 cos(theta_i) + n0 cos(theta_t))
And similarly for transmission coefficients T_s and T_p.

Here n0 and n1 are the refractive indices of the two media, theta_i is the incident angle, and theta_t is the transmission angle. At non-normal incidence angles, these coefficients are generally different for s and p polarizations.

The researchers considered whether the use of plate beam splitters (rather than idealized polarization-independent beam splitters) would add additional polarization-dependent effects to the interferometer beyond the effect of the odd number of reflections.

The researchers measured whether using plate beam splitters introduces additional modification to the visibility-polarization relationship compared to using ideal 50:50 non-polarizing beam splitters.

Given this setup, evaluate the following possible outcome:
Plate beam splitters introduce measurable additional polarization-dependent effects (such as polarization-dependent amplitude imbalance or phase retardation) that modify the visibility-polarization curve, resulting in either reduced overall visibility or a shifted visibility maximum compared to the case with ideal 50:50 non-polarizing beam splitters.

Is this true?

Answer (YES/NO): YES